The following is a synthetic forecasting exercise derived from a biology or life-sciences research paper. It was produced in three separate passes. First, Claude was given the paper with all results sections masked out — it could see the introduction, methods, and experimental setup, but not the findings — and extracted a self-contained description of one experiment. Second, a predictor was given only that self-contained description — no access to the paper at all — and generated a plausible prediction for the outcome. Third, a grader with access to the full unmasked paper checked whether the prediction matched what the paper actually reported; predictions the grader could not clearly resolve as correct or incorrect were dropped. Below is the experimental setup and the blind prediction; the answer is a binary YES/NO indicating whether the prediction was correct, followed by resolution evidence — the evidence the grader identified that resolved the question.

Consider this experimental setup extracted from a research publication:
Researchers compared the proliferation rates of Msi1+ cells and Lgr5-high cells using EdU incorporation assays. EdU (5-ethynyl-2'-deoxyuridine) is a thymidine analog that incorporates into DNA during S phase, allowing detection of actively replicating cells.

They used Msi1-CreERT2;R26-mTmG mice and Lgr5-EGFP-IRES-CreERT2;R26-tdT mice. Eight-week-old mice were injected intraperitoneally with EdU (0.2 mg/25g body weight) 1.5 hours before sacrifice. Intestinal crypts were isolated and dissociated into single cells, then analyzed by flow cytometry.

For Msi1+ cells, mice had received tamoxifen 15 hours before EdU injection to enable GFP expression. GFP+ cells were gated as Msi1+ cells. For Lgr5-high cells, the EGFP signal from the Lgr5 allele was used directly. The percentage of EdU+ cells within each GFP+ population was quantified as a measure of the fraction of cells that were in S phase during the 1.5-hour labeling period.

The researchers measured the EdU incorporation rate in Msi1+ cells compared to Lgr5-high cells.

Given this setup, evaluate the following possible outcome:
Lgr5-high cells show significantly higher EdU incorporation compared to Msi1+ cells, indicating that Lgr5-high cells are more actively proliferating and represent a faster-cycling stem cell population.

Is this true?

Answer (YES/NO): NO